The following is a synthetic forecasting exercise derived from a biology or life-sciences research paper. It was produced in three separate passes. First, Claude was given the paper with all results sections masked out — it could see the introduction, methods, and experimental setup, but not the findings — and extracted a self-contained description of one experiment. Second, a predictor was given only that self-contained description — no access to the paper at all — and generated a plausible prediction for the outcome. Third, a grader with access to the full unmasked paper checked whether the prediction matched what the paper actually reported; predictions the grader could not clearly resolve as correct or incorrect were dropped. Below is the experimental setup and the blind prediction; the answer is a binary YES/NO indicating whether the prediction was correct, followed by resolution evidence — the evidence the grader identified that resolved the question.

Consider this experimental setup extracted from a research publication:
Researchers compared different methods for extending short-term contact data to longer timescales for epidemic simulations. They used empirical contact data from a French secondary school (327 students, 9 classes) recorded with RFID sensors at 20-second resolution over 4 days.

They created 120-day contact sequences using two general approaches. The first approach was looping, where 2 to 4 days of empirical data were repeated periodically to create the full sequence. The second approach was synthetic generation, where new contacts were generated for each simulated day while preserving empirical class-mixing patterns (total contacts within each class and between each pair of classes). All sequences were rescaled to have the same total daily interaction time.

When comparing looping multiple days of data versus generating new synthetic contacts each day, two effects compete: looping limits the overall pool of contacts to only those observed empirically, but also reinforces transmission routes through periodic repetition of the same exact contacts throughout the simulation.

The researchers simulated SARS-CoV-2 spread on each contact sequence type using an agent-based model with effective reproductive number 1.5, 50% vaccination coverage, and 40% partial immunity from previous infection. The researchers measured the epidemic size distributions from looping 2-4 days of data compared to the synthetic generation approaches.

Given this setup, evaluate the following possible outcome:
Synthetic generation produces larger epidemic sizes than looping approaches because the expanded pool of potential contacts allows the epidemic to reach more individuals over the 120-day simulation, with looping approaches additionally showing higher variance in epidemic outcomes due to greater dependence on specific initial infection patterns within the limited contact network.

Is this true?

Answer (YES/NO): NO